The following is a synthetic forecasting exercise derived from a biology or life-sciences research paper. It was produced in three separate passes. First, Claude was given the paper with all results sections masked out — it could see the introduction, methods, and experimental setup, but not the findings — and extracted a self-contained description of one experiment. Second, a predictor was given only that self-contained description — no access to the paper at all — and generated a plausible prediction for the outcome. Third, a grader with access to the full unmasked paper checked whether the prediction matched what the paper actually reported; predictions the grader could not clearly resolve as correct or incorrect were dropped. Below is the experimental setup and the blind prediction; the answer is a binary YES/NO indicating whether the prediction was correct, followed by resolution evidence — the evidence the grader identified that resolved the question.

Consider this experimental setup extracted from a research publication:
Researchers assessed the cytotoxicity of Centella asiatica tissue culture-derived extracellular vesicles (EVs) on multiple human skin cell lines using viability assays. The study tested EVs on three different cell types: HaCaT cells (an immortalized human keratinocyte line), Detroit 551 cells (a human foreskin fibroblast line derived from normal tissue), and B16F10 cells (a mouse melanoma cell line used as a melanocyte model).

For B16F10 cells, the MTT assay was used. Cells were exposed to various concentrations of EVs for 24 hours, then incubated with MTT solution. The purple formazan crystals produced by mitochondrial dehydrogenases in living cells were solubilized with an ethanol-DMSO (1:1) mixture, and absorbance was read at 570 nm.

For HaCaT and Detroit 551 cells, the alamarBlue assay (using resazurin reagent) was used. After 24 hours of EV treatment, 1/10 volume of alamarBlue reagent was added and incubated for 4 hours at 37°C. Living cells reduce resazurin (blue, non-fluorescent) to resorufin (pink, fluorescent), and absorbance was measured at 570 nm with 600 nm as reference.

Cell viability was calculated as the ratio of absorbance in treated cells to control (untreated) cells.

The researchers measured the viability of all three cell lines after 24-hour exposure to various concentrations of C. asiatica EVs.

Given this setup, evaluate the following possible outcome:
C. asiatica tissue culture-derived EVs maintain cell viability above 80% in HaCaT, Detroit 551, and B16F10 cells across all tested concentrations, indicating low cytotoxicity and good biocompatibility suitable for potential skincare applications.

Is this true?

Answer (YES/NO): YES